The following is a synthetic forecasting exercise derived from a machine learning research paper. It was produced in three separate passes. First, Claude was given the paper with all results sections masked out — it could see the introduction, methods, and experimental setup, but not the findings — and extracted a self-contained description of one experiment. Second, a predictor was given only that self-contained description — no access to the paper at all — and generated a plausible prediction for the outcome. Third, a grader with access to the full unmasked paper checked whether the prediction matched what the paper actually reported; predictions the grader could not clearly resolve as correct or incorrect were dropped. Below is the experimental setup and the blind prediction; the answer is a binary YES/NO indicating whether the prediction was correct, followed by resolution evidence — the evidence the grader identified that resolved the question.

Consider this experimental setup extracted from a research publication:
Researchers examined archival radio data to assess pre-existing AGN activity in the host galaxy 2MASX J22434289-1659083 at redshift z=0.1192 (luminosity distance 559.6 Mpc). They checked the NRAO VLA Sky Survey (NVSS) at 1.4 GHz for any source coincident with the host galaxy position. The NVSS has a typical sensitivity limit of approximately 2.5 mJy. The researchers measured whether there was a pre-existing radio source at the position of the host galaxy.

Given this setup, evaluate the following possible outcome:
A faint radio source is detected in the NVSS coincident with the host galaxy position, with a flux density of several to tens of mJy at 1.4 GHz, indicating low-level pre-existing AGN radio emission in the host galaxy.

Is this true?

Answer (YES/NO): NO